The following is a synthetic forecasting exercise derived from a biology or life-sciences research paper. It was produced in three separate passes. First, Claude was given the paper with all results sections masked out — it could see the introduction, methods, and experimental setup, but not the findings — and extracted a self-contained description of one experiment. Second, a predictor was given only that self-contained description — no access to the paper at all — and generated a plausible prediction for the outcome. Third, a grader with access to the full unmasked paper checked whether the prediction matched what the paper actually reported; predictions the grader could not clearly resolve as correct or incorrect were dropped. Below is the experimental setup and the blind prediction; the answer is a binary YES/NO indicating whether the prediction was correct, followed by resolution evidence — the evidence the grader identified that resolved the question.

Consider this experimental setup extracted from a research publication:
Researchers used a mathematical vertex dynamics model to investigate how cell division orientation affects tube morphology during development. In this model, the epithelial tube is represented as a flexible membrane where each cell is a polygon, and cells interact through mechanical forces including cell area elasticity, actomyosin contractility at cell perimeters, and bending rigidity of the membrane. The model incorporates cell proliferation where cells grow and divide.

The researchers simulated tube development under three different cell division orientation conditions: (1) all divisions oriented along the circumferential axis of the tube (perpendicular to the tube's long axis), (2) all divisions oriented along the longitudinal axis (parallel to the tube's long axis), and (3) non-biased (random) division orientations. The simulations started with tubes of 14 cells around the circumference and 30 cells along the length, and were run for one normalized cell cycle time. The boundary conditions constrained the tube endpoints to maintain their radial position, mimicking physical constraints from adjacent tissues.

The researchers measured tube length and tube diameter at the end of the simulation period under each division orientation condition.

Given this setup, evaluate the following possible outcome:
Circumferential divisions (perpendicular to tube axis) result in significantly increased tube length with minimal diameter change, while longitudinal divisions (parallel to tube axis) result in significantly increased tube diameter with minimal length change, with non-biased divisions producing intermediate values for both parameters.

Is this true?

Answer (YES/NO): NO